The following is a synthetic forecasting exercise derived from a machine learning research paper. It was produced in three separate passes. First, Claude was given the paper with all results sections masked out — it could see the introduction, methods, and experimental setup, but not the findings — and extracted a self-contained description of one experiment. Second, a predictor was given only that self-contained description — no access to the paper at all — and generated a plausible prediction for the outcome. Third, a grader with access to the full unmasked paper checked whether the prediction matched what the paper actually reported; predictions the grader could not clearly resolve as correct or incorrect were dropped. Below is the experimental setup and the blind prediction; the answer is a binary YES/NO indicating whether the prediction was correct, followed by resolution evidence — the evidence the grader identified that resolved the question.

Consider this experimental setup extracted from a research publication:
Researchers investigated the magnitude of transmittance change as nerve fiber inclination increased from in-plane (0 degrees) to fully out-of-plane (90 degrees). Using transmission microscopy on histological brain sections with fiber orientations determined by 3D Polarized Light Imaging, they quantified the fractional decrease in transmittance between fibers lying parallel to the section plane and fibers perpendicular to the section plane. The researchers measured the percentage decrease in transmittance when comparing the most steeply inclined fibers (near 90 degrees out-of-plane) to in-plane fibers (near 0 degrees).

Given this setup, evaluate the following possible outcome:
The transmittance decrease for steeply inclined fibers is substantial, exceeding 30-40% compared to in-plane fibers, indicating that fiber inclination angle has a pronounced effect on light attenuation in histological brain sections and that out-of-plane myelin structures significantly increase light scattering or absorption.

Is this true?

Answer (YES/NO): YES